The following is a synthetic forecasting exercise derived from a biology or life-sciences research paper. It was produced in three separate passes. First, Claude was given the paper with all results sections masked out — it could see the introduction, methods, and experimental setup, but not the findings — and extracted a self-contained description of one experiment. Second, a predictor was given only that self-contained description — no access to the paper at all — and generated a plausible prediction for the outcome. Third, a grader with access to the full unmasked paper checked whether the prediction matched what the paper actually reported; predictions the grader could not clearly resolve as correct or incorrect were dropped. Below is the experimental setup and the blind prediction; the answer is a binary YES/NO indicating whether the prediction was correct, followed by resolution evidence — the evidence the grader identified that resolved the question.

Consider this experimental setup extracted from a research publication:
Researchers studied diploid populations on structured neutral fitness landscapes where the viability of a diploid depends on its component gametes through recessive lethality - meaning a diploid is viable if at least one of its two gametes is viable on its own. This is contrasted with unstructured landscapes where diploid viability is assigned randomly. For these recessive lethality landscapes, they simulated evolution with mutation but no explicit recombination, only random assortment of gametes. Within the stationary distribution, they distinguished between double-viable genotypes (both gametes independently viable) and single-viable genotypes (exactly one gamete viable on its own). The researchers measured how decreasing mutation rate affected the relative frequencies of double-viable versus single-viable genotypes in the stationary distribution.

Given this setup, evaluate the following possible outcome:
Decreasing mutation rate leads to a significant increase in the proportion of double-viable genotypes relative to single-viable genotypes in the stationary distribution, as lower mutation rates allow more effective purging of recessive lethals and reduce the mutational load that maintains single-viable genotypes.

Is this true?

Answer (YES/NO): YES